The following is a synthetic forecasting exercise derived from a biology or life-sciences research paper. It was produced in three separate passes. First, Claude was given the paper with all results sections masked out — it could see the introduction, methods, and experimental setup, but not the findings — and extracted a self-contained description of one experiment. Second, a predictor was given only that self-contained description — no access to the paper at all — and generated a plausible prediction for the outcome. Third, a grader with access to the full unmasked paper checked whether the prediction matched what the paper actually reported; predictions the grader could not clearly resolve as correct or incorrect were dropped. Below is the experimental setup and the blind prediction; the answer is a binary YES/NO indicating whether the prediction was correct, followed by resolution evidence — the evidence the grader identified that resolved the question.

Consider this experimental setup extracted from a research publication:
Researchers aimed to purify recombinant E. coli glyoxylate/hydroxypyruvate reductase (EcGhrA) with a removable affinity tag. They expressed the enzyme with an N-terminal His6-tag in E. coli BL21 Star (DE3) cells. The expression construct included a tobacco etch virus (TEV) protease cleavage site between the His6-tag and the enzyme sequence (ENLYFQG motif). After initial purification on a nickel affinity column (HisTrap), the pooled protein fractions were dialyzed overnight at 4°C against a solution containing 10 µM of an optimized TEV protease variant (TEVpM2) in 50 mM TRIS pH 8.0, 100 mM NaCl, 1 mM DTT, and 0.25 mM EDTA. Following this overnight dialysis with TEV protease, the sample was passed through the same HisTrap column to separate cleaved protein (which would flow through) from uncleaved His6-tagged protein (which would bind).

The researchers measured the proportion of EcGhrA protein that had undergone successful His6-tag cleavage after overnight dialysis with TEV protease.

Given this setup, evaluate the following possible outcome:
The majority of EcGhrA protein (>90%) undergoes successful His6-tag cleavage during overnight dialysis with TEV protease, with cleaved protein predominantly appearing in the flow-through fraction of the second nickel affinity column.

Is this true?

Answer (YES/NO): NO